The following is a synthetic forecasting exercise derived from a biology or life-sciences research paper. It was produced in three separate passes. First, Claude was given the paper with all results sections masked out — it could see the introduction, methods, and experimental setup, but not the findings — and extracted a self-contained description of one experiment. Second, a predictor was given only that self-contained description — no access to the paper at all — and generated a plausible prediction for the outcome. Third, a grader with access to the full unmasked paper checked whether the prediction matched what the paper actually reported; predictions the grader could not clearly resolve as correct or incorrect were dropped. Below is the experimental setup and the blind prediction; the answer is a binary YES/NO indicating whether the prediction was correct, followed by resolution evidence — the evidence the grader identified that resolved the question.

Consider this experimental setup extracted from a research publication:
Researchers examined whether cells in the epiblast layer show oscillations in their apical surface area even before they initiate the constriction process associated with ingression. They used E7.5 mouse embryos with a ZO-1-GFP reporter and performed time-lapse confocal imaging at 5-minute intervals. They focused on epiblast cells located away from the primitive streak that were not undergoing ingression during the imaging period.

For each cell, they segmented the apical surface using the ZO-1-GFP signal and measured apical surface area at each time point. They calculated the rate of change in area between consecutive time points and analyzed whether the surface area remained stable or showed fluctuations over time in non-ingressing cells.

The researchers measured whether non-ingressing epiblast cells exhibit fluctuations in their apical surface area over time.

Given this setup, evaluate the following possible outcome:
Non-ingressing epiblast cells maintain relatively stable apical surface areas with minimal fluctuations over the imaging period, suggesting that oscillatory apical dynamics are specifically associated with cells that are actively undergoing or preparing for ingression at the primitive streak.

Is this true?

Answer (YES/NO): NO